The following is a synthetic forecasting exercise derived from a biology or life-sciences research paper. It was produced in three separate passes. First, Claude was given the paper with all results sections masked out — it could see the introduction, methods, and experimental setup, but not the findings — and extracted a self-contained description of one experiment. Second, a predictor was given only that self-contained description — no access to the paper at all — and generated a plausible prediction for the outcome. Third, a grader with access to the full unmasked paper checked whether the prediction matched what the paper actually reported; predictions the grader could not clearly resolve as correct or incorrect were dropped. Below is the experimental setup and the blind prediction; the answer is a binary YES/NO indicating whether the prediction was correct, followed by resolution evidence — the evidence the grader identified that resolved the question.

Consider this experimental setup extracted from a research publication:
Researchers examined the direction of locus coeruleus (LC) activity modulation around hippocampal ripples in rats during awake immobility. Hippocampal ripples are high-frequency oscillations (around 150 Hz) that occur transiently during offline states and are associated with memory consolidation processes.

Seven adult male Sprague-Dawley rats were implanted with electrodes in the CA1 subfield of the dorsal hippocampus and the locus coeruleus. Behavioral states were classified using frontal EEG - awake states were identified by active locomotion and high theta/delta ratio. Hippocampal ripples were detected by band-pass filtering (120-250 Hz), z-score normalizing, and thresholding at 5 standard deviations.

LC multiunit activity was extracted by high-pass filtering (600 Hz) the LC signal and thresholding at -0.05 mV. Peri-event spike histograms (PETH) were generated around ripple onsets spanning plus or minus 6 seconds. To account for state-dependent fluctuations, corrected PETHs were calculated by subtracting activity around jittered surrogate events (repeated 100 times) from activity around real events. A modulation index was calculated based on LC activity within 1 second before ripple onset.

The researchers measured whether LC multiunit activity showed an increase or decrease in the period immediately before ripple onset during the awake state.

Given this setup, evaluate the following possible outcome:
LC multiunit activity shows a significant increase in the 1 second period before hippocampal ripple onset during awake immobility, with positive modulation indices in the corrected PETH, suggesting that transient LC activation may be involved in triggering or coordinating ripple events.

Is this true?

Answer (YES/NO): NO